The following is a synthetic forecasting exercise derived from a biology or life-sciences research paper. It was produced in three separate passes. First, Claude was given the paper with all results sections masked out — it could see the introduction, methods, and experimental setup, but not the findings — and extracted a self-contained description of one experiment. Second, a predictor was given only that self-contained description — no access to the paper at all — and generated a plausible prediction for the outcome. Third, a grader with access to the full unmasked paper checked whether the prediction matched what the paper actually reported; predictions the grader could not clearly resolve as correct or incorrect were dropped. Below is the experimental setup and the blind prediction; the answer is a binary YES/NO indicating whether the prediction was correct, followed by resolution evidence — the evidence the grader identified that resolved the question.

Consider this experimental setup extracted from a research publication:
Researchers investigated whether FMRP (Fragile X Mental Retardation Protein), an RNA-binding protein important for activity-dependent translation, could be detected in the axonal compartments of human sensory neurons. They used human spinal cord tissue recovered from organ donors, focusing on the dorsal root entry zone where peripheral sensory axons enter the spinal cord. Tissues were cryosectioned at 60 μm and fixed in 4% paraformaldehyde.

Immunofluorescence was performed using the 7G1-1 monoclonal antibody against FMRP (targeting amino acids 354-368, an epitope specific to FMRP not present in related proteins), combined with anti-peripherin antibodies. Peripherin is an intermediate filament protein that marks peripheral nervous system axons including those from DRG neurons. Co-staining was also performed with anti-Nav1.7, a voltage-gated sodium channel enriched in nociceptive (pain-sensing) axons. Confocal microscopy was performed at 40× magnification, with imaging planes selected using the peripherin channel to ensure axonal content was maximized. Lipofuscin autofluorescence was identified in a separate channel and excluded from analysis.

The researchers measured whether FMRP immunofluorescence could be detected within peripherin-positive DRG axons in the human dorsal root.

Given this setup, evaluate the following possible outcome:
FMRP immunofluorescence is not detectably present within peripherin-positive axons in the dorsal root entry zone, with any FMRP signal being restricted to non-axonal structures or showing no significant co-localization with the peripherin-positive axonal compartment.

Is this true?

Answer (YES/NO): NO